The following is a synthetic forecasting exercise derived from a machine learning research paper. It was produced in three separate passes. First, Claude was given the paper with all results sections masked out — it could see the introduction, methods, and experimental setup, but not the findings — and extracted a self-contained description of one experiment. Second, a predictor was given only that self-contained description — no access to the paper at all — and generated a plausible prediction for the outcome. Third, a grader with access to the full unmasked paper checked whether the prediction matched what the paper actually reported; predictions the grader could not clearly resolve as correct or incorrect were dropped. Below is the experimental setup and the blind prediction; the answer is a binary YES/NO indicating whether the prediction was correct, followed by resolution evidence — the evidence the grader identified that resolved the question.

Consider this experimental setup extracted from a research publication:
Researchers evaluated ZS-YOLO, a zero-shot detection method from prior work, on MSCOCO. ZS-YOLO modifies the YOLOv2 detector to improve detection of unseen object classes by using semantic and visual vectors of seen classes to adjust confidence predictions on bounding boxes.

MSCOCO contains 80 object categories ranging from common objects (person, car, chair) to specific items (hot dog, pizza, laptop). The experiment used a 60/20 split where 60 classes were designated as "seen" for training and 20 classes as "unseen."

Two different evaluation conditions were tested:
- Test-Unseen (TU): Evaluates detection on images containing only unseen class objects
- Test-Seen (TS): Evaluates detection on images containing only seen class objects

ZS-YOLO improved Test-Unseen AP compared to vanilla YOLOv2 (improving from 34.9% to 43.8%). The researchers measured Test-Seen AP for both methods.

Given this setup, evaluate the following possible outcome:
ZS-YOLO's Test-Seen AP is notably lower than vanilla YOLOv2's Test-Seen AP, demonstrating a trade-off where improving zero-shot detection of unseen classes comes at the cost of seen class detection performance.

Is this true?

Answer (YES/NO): YES